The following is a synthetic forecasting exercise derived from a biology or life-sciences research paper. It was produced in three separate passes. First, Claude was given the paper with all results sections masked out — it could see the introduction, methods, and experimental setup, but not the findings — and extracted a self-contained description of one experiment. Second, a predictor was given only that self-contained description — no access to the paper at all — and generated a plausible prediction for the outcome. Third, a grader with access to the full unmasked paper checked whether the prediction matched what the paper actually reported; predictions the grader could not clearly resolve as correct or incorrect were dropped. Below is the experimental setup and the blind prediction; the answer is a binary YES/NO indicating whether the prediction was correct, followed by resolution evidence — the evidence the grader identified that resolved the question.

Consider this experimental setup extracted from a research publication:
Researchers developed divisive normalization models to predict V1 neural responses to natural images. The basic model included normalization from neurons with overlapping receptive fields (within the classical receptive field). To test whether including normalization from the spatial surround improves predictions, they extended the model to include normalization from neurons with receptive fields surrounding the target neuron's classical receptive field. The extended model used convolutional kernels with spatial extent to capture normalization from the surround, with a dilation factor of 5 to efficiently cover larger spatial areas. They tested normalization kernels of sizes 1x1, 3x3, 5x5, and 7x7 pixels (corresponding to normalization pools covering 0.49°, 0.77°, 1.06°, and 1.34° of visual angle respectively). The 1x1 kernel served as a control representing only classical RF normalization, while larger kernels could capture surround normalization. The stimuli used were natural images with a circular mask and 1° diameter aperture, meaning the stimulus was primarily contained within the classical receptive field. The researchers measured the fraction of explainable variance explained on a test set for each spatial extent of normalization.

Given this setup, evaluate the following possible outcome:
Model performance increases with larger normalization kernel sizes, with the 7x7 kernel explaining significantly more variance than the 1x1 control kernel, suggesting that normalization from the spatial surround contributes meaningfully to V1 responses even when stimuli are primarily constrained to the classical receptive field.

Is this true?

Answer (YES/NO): NO